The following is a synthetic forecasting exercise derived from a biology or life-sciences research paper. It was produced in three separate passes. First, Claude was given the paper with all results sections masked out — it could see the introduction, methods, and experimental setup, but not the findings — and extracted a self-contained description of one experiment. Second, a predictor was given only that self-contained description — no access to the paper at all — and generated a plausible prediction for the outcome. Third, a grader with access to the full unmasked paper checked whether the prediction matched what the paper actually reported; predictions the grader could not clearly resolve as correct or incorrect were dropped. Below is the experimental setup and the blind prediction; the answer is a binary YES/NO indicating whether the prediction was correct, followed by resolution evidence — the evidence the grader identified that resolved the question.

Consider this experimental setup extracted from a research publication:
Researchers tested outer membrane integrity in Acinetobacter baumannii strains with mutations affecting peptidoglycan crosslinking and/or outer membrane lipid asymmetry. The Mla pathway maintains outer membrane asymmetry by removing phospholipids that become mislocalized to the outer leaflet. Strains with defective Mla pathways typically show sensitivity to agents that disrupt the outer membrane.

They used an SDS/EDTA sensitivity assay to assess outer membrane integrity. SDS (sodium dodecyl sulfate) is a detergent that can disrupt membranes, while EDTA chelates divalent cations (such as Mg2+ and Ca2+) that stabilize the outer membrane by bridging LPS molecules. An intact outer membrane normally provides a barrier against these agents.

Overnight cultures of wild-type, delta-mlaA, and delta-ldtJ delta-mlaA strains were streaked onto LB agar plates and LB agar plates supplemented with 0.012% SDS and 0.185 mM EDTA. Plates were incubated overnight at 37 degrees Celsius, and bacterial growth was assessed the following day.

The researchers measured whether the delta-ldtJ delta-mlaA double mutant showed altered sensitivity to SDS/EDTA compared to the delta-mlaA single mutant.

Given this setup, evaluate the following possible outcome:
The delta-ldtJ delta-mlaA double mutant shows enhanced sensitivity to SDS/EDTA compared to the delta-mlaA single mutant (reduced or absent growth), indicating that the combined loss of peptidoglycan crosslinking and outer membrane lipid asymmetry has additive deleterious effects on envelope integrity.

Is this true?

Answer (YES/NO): NO